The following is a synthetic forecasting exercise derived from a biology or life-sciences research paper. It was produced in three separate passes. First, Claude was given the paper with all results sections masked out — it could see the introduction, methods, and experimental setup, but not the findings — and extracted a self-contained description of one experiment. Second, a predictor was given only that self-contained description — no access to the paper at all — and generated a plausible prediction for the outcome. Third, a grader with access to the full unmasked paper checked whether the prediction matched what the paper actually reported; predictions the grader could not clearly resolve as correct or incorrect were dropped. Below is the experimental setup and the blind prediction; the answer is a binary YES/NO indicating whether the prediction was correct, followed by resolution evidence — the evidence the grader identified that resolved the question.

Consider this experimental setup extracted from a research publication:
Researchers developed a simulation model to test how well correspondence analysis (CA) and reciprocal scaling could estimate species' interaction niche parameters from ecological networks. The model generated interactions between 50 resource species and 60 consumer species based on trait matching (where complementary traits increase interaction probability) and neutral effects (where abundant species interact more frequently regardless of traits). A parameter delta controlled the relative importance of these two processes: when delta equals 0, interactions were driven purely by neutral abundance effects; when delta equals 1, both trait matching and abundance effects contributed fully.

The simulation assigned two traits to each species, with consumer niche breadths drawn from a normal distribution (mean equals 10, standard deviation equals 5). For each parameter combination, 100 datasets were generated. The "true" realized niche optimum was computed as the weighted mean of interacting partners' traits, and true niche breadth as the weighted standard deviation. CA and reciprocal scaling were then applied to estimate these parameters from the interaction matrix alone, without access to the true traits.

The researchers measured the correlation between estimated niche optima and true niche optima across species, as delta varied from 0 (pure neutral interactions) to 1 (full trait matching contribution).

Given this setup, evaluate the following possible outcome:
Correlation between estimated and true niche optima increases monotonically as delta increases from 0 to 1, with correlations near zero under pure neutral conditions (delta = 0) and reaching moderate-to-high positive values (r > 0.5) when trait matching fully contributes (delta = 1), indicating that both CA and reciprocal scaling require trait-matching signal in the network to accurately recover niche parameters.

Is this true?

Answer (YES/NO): NO